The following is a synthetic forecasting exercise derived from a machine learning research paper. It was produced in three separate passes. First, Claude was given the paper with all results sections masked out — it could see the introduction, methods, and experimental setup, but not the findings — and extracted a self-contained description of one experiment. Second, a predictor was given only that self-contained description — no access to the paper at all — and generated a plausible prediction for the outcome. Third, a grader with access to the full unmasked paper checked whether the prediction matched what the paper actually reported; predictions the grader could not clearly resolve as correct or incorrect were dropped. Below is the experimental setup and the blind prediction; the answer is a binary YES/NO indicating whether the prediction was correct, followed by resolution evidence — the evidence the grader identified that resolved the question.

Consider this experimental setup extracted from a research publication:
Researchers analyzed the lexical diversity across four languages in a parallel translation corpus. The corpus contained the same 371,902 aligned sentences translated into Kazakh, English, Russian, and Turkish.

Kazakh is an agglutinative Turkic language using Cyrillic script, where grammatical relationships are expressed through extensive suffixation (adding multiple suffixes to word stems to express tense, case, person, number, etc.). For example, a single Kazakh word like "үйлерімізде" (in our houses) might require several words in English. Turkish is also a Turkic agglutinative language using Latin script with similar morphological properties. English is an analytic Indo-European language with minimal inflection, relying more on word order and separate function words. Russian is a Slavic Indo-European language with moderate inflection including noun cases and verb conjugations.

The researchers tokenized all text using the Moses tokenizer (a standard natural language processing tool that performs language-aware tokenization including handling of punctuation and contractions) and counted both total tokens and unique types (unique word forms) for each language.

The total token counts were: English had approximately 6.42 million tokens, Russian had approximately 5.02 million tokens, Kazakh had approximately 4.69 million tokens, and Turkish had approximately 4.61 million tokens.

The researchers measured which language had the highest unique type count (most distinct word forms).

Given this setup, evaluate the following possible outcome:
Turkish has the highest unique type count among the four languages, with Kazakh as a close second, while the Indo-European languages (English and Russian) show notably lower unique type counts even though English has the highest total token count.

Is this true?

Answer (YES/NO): NO